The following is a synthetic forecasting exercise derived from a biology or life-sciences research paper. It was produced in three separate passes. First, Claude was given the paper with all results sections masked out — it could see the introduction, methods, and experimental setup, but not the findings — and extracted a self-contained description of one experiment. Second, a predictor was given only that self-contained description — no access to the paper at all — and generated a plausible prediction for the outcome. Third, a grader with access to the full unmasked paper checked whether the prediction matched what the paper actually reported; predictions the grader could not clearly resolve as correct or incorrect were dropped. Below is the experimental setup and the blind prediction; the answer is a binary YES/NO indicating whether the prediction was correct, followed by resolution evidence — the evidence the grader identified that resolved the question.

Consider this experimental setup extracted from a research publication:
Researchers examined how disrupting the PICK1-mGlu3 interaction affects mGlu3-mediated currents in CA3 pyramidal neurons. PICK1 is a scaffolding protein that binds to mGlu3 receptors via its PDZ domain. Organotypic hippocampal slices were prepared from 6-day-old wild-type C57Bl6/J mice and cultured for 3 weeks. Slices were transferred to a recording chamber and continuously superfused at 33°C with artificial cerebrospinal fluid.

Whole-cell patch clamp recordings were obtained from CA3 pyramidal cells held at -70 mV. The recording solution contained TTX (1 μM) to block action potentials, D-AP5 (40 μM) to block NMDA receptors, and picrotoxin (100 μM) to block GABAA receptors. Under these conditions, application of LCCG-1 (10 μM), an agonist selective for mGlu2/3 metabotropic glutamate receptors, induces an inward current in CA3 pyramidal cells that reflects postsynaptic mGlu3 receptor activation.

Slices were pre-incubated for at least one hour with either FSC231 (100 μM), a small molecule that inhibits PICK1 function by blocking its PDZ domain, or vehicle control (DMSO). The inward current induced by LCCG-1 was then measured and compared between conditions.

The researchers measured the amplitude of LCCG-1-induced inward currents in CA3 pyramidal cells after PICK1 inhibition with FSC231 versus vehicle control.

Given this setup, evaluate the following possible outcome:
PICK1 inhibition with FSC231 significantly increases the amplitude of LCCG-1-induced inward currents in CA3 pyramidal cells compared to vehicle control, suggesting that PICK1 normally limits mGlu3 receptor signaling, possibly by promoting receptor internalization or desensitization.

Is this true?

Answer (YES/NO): NO